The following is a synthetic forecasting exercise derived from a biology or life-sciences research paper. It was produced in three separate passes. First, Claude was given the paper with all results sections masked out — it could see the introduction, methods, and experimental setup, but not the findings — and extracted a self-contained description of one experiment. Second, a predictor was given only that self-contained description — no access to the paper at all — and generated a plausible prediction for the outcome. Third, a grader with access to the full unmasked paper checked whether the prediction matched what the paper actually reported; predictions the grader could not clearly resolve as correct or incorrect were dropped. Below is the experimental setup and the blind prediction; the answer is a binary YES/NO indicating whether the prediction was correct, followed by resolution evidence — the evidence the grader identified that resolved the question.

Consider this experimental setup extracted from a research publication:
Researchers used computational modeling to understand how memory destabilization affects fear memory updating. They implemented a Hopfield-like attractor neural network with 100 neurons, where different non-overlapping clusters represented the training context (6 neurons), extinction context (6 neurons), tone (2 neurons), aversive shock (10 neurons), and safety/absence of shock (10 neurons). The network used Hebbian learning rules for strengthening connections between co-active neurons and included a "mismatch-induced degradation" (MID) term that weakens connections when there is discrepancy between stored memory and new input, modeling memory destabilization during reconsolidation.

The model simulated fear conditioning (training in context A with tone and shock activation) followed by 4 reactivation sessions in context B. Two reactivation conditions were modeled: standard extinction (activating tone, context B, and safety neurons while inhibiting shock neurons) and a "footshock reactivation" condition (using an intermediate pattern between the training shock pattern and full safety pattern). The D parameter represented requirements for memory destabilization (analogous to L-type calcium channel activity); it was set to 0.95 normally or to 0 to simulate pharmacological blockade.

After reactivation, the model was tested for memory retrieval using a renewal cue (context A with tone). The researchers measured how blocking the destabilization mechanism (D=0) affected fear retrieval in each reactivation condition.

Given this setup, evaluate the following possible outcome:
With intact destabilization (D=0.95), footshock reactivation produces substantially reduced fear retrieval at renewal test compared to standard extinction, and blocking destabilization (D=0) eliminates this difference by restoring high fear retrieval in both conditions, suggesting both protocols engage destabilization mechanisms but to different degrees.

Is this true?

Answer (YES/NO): NO